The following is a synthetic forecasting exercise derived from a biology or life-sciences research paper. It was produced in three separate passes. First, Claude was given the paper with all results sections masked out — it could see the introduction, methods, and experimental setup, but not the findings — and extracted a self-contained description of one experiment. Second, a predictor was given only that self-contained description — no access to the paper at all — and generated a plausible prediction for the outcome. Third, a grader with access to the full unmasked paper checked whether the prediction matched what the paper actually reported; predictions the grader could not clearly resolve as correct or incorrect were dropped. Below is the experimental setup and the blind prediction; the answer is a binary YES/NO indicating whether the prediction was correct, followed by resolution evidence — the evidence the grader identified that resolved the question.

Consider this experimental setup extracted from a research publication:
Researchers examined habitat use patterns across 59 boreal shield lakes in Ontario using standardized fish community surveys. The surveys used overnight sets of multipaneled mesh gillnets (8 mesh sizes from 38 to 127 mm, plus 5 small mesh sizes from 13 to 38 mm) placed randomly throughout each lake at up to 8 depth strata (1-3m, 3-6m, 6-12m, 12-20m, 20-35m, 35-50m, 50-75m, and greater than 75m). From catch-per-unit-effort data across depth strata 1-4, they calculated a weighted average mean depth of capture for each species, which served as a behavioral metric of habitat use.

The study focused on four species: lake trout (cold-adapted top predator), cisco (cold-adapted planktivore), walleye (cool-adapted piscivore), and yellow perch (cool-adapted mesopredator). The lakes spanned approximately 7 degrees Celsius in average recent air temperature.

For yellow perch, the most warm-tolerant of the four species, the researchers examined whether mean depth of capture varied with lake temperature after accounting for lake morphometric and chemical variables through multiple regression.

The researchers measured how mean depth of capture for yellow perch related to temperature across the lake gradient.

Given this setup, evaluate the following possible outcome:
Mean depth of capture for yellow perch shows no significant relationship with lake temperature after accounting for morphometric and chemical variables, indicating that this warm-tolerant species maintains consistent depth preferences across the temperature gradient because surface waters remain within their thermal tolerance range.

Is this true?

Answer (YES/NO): YES